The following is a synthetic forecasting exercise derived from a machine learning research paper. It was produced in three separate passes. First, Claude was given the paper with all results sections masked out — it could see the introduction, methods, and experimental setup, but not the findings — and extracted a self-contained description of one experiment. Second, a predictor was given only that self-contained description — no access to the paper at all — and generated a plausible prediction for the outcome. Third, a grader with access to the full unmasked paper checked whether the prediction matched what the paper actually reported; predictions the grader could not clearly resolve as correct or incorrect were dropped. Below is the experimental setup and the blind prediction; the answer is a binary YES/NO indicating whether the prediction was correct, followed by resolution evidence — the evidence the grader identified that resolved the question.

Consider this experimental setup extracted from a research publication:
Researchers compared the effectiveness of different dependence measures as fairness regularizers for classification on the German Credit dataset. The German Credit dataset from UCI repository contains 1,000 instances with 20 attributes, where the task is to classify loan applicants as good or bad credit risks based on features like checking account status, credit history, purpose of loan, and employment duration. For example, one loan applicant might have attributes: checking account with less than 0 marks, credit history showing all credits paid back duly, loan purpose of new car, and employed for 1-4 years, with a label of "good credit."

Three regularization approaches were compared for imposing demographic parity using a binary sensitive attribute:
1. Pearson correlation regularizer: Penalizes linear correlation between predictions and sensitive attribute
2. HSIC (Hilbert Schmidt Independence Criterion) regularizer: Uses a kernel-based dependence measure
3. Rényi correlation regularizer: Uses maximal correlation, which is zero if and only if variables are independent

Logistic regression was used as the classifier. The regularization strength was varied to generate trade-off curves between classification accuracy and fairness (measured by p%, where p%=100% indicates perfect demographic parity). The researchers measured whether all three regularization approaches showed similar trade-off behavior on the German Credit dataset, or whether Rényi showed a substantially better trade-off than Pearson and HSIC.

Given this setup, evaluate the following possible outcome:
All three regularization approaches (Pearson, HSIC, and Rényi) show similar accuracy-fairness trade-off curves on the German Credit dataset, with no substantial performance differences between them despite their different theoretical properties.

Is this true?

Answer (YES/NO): NO